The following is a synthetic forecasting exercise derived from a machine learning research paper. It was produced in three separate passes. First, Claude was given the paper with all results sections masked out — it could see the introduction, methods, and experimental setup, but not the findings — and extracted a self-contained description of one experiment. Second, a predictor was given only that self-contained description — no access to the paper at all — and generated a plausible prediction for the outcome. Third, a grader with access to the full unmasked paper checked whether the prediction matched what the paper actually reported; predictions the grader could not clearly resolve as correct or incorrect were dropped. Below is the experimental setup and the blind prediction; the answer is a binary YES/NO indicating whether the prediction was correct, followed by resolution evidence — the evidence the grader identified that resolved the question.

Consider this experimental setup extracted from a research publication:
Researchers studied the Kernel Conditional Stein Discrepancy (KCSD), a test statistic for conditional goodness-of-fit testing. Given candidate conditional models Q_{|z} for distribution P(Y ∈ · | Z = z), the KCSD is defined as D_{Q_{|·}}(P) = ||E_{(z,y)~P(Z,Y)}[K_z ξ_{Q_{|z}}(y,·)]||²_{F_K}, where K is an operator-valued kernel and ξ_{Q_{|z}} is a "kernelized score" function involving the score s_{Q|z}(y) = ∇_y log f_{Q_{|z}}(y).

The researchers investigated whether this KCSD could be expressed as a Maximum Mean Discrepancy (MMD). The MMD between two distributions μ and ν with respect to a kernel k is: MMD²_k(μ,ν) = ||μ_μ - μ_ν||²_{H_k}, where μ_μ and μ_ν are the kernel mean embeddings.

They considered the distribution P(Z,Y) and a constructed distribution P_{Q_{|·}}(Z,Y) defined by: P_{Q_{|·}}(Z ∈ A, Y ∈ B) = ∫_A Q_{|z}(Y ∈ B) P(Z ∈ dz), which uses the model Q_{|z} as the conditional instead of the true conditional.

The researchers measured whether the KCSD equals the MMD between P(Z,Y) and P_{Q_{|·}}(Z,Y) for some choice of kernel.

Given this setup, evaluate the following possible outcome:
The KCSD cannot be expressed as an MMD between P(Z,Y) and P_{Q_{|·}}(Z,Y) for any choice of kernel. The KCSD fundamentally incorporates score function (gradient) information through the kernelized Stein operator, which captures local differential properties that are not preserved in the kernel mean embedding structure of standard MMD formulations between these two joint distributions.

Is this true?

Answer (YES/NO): NO